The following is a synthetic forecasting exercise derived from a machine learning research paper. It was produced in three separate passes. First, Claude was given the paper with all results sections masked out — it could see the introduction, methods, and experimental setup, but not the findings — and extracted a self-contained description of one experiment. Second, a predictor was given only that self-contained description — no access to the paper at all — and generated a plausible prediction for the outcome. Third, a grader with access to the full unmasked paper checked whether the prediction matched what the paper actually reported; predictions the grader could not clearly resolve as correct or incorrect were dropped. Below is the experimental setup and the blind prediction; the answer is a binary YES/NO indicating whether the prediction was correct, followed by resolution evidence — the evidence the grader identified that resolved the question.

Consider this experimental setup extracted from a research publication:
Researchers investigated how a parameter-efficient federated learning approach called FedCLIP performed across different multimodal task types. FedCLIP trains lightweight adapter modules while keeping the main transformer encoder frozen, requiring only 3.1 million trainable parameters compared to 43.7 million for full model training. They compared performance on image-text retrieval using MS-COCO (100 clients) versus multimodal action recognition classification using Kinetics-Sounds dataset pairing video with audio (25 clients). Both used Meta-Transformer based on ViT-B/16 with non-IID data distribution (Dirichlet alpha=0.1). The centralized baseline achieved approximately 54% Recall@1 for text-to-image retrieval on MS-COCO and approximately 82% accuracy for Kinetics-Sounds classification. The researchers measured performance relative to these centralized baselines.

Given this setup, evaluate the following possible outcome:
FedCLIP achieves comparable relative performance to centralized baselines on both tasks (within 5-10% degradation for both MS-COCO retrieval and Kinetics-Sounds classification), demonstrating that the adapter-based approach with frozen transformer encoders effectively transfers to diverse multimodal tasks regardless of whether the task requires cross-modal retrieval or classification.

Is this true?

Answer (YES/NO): NO